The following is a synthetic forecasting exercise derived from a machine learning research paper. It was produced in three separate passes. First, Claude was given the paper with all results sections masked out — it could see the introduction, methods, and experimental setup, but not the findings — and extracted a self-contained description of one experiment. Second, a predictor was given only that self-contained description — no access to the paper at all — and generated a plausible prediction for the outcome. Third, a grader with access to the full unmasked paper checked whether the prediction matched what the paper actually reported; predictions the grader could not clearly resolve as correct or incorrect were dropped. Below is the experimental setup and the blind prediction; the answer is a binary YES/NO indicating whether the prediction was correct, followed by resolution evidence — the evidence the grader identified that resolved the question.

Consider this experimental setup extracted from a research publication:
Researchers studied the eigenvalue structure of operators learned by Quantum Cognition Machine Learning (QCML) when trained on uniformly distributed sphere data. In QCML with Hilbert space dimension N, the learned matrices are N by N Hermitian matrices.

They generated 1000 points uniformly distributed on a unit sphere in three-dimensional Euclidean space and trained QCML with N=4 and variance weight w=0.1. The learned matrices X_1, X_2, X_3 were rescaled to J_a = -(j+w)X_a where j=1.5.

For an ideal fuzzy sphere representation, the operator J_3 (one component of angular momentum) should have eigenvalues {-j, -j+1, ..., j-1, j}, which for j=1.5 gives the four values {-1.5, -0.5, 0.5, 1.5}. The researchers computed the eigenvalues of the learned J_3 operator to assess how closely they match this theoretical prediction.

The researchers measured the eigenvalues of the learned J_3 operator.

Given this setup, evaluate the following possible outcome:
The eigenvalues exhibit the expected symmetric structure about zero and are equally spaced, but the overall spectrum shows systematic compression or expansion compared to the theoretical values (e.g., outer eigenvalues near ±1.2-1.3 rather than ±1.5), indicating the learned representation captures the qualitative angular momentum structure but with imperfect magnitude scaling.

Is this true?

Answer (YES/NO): NO